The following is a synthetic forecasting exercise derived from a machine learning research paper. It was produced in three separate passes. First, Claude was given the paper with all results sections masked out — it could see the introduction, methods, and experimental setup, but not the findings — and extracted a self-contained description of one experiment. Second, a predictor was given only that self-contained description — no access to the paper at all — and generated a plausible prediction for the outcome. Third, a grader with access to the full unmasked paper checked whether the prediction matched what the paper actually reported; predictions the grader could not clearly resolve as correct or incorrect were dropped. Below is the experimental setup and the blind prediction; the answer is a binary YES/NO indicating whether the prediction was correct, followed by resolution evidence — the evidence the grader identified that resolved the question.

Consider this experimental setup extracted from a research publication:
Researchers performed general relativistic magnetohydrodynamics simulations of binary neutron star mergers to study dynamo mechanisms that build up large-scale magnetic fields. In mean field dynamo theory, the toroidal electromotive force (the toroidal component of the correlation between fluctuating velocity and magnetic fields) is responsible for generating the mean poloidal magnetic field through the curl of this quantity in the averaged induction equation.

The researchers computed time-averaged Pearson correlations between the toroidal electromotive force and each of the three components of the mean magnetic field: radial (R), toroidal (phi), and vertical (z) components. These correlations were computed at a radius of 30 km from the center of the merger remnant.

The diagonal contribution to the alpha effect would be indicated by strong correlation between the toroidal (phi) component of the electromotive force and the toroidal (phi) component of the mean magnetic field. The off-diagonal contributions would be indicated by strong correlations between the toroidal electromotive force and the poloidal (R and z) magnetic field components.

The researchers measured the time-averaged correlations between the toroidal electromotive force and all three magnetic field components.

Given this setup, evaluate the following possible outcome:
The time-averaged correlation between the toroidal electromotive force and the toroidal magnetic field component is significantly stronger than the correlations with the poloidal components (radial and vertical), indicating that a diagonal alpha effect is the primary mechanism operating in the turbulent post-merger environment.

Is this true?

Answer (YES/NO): YES